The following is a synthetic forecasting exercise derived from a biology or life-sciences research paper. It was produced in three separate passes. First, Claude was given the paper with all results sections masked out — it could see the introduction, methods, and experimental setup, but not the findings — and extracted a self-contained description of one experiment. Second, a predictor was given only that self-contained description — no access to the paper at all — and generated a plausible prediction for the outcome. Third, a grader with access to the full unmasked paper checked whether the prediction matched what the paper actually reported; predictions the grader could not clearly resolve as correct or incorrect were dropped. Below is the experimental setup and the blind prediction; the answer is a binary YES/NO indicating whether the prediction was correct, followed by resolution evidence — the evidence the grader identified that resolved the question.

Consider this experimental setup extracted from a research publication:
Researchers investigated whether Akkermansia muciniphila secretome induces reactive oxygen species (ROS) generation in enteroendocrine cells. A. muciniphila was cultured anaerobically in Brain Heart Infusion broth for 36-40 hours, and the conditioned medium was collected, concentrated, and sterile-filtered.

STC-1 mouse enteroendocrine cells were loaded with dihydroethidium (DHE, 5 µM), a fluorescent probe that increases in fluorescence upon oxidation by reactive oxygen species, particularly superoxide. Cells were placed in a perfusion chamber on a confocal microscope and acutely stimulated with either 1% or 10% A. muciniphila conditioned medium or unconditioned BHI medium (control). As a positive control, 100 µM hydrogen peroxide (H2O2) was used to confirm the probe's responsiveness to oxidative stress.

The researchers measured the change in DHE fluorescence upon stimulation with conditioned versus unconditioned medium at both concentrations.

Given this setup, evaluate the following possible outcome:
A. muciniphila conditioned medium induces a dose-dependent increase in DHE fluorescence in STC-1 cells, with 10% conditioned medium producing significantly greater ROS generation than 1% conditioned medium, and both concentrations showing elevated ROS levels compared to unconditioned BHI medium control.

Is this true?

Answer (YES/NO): NO